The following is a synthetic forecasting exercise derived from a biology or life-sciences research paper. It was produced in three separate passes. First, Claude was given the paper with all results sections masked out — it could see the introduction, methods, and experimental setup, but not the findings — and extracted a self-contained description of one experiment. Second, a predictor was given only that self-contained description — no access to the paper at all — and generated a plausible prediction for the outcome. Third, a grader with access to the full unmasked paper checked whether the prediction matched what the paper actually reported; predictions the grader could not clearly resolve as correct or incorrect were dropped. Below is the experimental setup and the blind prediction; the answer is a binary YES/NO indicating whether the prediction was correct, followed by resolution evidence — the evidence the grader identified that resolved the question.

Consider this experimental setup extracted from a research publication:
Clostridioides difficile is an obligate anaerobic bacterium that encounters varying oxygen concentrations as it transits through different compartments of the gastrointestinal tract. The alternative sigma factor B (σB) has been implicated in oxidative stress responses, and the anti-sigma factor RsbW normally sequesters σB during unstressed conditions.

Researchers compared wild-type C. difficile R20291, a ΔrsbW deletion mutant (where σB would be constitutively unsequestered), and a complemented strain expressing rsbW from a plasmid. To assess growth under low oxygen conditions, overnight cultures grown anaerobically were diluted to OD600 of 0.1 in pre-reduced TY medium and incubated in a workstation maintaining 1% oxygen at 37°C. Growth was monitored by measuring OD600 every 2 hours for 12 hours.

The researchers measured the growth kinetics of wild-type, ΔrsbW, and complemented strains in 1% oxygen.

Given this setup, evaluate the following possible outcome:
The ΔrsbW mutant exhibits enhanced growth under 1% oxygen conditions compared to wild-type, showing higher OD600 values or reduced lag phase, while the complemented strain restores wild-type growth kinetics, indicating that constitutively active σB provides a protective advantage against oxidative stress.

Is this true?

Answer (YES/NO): YES